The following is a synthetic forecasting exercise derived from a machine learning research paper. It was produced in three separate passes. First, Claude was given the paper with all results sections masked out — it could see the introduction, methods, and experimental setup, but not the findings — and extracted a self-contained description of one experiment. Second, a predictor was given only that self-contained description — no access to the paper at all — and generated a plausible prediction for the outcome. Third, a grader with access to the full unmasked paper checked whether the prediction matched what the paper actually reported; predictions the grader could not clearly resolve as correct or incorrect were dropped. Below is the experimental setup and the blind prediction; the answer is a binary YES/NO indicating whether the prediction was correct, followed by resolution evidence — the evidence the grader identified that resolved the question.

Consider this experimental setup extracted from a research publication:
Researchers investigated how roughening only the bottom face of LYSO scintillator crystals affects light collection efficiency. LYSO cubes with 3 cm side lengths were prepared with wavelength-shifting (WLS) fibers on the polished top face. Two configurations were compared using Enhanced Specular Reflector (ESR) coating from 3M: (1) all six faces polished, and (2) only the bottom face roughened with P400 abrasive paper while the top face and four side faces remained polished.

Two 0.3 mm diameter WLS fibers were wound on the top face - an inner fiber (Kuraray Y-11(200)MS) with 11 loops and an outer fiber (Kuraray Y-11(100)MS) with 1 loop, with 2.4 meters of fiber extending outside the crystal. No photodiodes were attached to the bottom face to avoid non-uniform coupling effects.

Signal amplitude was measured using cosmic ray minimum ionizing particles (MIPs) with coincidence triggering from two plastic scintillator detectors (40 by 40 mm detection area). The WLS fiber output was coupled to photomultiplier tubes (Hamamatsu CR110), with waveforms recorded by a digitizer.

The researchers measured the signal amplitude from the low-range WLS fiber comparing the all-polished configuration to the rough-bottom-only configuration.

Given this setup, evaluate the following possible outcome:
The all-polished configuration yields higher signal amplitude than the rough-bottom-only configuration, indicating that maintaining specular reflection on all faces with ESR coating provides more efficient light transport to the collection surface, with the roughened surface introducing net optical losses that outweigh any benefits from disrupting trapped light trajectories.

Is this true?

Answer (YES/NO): NO